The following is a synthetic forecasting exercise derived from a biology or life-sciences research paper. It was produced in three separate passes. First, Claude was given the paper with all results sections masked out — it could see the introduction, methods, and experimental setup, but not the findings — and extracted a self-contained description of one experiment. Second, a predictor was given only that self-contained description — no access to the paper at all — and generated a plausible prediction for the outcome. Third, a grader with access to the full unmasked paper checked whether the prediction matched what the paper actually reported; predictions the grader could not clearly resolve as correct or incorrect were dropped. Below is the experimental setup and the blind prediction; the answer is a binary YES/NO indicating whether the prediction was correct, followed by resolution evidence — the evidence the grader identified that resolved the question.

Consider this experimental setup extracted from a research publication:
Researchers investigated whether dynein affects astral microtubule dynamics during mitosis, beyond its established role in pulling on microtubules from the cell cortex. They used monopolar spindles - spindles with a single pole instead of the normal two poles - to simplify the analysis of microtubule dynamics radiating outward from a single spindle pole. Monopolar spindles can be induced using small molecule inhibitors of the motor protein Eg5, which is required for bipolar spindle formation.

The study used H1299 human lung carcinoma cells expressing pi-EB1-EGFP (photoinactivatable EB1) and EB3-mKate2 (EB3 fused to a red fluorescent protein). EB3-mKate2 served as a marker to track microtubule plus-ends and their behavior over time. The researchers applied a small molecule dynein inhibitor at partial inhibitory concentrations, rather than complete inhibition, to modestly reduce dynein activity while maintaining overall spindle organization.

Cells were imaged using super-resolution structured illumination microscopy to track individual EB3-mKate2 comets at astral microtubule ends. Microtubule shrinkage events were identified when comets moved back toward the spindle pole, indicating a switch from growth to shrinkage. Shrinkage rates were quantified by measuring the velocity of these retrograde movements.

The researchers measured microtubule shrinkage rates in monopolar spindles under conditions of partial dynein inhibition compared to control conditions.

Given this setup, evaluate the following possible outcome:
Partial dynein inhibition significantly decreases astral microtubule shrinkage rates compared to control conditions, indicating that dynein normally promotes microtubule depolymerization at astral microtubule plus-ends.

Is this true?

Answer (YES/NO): NO